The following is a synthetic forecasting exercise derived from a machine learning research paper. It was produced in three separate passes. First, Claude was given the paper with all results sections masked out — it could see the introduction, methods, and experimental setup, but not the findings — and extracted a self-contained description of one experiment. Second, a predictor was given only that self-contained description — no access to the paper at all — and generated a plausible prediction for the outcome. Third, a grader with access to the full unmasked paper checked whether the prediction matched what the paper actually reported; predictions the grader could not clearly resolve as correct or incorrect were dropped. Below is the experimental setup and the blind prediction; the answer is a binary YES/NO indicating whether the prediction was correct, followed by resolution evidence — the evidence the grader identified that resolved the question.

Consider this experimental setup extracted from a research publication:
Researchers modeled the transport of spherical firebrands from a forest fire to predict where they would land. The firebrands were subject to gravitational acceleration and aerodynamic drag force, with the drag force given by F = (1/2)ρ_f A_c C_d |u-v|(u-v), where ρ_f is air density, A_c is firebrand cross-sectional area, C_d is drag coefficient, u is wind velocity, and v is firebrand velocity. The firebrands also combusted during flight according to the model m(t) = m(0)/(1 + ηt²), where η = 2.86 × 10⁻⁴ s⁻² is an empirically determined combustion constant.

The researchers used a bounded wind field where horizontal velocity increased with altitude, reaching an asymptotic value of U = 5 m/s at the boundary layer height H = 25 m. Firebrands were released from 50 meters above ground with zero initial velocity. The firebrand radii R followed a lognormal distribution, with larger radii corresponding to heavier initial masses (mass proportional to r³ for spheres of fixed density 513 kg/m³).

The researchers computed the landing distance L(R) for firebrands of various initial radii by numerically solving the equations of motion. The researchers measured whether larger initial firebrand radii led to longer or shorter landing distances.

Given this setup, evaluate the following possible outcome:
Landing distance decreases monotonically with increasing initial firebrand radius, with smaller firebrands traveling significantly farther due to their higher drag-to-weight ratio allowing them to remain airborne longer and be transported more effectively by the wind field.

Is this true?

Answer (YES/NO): YES